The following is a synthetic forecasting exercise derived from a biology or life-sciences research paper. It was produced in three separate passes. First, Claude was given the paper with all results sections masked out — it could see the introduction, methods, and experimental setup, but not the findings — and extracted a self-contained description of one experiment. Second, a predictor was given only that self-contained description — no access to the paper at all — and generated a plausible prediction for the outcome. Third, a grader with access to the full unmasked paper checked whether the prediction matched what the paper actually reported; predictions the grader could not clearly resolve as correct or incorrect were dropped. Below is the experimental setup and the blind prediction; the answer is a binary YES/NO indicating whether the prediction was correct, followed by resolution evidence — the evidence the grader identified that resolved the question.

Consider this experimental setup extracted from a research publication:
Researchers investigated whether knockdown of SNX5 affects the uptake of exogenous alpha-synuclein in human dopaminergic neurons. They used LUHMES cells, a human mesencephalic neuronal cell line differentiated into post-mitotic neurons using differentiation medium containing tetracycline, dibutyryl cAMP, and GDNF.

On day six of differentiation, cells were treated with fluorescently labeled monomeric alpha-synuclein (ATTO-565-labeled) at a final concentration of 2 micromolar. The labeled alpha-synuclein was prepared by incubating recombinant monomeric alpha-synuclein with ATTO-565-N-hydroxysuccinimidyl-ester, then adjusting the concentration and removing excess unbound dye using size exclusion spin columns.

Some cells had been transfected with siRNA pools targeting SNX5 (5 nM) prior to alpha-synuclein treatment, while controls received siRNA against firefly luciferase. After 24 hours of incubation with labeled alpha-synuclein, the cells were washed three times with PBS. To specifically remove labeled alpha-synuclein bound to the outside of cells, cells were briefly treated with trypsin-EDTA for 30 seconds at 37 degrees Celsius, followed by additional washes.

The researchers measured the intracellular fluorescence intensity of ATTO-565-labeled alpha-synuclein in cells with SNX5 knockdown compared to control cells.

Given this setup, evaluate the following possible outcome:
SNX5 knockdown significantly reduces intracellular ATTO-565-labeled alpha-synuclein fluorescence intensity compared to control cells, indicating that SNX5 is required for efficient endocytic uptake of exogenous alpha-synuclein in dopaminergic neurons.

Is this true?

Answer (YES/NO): NO